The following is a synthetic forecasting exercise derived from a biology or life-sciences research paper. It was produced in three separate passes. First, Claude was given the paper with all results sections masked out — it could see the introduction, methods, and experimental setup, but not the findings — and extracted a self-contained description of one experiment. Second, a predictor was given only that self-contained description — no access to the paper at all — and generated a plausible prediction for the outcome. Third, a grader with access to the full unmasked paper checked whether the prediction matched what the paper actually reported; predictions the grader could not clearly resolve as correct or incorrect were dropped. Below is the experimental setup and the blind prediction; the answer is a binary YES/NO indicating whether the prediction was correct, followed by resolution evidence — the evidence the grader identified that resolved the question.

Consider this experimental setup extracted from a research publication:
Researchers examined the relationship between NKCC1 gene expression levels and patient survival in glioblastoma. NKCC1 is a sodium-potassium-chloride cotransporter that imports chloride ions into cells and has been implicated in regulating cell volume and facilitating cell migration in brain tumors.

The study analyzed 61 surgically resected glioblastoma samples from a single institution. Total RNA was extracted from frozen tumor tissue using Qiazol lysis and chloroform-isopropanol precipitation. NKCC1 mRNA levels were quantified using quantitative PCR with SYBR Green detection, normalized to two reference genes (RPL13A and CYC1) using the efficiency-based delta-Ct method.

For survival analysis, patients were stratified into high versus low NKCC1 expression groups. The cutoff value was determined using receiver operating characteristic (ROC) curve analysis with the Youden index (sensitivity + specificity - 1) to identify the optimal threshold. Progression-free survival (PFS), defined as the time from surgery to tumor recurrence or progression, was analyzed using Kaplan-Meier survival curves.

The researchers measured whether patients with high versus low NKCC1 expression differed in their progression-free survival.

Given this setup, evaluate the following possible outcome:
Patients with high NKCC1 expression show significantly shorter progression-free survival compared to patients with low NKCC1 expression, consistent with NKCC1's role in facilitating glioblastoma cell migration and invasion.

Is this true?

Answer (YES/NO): YES